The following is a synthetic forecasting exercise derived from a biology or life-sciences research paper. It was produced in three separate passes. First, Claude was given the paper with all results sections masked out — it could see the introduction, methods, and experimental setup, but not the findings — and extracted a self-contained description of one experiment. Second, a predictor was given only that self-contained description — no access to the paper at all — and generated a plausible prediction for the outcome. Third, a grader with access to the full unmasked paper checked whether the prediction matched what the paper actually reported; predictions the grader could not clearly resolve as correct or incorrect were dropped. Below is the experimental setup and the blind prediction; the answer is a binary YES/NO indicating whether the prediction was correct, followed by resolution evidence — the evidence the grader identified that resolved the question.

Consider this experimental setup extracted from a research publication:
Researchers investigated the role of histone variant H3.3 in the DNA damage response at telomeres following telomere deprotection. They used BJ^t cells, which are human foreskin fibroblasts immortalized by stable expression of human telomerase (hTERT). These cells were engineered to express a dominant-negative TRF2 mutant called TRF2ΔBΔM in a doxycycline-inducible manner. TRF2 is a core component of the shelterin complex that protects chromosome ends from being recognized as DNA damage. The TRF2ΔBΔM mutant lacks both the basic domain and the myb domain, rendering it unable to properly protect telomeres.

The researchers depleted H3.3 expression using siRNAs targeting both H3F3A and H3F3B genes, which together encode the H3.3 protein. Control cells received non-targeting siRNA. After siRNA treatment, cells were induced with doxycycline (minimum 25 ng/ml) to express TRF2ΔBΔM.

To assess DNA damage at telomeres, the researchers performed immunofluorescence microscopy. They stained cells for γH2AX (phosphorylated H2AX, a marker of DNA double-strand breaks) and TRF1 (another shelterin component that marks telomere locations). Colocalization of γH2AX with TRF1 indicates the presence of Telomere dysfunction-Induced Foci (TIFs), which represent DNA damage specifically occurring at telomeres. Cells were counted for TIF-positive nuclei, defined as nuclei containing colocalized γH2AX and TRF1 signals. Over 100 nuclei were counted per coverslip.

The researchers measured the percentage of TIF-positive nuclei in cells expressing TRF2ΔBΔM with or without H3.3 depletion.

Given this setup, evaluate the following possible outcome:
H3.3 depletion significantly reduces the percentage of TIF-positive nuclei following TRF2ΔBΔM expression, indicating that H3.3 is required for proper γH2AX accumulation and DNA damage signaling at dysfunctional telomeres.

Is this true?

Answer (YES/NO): YES